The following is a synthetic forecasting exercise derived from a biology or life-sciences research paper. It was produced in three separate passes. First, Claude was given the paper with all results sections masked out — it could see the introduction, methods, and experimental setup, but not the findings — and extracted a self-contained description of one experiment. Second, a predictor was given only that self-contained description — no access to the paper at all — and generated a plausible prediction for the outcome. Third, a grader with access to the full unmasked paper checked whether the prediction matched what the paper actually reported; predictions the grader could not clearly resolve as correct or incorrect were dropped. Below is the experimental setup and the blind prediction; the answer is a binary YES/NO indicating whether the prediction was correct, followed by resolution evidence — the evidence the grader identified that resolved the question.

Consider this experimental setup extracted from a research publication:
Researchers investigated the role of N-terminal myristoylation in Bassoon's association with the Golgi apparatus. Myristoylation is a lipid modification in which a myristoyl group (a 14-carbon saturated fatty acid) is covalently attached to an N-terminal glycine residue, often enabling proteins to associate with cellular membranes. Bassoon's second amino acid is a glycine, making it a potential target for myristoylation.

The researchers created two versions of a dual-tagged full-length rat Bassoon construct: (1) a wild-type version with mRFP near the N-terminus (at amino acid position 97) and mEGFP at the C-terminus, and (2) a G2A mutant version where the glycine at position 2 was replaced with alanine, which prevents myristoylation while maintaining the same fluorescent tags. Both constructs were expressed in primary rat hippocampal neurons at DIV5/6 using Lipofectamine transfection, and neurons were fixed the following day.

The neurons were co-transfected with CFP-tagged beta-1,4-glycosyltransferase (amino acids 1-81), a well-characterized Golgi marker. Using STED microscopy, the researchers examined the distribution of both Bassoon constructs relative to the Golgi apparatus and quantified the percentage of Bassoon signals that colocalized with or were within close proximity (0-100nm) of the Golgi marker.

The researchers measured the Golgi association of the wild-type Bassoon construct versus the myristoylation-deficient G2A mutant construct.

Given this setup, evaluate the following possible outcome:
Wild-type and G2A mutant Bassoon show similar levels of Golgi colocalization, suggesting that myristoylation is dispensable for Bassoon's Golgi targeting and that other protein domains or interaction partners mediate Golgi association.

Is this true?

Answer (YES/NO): YES